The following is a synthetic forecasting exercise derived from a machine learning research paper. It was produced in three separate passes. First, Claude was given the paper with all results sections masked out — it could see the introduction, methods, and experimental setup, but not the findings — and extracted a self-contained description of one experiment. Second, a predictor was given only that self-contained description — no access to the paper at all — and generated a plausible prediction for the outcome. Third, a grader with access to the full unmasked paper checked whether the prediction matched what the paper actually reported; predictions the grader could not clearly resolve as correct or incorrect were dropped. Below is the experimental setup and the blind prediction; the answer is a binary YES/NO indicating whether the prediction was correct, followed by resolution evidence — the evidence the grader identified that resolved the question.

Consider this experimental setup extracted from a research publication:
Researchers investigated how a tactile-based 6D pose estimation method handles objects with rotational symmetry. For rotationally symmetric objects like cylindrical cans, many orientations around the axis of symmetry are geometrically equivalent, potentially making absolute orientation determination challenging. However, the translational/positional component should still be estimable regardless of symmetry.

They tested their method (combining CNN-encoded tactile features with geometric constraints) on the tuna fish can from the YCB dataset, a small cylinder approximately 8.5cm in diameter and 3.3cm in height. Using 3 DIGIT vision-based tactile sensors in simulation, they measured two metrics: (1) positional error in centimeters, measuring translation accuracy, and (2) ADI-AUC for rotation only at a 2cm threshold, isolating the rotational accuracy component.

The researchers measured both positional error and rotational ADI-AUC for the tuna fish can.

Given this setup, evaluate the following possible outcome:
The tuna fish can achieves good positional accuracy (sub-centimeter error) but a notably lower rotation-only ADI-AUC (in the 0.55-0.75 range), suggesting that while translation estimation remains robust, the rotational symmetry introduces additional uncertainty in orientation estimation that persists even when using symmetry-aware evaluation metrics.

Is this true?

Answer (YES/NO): NO